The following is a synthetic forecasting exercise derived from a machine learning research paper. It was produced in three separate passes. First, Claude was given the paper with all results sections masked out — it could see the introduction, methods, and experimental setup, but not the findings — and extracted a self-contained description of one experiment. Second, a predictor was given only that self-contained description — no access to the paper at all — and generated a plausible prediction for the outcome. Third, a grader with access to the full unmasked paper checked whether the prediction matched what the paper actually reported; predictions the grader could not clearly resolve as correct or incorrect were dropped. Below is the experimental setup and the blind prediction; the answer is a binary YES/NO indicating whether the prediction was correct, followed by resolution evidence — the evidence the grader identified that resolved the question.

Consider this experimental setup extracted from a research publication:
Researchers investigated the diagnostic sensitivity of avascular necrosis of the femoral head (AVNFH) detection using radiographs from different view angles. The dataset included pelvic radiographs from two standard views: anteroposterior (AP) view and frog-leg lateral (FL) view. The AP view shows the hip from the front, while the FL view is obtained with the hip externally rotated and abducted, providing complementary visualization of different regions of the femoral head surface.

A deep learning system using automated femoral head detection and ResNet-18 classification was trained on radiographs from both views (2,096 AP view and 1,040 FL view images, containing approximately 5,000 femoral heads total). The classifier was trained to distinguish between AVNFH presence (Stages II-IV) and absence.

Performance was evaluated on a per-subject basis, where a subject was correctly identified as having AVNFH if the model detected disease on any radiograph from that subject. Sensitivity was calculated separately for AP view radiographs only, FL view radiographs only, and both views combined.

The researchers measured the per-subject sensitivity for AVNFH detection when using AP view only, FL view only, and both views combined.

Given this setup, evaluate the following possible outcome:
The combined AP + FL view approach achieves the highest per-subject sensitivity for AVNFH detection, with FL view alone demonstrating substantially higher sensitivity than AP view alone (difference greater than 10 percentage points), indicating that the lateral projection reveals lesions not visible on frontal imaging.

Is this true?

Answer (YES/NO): NO